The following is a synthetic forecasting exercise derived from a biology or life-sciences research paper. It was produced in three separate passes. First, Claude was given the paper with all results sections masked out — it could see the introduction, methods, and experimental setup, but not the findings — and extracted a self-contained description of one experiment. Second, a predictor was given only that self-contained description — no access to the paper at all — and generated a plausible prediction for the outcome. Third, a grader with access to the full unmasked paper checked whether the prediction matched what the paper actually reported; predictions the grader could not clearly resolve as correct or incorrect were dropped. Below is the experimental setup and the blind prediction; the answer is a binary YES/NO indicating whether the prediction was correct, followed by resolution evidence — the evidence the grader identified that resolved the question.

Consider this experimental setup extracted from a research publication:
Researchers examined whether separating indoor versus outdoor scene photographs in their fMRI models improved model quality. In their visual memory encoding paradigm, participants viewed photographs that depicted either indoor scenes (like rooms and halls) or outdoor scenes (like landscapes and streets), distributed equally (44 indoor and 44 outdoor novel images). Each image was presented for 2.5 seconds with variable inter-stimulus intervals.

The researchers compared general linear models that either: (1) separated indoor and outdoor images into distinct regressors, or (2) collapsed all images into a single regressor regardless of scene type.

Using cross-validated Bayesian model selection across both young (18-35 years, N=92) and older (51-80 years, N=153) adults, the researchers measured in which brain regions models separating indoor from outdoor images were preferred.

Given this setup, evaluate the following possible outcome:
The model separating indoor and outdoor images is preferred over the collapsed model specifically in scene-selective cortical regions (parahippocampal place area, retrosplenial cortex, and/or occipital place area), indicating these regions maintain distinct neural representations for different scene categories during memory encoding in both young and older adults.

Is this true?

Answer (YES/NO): NO